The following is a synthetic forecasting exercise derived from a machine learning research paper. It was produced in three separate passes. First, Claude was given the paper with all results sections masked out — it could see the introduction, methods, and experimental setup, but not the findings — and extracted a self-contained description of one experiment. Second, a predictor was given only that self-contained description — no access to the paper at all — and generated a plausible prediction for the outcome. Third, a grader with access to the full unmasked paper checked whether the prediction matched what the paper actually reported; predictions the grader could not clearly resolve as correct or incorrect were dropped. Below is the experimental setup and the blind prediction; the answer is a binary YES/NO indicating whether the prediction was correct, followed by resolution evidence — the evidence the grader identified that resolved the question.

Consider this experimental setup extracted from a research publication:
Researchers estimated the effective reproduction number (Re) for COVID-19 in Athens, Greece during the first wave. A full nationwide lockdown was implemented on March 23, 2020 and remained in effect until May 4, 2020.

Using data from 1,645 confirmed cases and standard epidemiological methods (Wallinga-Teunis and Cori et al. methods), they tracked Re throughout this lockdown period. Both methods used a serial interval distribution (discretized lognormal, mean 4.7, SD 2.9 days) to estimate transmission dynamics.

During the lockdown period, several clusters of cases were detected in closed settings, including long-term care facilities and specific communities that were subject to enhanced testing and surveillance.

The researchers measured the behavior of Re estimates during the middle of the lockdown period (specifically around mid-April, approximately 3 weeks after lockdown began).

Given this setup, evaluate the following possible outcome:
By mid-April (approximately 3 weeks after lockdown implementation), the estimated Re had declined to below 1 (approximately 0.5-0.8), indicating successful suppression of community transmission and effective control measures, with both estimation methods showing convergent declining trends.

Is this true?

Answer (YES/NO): NO